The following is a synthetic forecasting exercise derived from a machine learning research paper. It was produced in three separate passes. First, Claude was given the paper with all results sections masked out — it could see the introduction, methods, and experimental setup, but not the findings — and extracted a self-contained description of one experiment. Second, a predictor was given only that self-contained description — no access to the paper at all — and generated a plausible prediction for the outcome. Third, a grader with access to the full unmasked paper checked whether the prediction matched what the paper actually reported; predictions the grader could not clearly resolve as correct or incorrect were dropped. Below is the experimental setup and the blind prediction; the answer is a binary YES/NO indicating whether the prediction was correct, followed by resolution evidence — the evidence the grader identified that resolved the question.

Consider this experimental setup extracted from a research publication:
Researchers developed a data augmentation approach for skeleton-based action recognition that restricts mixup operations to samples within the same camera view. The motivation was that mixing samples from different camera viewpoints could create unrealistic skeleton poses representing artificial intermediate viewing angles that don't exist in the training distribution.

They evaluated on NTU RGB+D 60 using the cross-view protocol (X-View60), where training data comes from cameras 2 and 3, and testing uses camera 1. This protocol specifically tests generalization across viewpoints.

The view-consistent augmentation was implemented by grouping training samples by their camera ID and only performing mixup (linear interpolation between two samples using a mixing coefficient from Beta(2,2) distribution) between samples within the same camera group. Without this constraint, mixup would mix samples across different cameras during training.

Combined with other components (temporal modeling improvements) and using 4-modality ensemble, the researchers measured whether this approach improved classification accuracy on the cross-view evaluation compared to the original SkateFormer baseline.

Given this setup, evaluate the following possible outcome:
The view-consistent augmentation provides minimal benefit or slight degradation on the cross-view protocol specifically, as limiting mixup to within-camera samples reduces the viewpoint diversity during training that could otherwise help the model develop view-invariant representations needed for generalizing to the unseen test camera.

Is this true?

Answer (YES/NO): NO